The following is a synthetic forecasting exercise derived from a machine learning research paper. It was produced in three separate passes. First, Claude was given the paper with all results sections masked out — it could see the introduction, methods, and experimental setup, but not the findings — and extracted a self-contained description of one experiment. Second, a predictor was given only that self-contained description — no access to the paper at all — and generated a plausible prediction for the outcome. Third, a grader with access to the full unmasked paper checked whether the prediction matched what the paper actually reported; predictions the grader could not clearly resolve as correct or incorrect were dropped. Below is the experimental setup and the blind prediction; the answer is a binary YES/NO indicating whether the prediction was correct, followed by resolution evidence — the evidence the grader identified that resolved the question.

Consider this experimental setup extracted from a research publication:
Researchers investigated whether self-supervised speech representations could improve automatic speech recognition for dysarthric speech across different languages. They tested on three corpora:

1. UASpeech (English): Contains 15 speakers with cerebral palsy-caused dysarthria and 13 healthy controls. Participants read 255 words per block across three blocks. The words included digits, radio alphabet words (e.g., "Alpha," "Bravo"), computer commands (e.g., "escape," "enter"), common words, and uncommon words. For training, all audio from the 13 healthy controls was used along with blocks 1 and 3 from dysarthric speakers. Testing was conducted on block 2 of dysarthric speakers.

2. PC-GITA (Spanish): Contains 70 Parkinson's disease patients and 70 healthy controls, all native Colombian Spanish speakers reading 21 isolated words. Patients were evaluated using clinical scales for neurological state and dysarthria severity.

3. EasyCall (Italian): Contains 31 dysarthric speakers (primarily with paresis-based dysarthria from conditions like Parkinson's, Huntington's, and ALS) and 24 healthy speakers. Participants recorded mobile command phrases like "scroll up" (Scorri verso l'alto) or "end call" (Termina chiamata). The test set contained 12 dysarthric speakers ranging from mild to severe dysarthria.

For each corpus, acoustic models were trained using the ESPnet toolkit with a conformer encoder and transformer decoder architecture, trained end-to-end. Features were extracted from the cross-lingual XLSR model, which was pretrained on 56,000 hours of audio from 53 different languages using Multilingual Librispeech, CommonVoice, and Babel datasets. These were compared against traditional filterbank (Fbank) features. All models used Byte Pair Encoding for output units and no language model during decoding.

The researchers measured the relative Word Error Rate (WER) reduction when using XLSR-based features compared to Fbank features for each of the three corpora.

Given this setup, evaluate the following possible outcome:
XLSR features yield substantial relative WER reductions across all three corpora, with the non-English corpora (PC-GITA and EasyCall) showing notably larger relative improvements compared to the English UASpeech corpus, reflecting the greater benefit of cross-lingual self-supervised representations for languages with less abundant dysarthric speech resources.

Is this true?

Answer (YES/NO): NO